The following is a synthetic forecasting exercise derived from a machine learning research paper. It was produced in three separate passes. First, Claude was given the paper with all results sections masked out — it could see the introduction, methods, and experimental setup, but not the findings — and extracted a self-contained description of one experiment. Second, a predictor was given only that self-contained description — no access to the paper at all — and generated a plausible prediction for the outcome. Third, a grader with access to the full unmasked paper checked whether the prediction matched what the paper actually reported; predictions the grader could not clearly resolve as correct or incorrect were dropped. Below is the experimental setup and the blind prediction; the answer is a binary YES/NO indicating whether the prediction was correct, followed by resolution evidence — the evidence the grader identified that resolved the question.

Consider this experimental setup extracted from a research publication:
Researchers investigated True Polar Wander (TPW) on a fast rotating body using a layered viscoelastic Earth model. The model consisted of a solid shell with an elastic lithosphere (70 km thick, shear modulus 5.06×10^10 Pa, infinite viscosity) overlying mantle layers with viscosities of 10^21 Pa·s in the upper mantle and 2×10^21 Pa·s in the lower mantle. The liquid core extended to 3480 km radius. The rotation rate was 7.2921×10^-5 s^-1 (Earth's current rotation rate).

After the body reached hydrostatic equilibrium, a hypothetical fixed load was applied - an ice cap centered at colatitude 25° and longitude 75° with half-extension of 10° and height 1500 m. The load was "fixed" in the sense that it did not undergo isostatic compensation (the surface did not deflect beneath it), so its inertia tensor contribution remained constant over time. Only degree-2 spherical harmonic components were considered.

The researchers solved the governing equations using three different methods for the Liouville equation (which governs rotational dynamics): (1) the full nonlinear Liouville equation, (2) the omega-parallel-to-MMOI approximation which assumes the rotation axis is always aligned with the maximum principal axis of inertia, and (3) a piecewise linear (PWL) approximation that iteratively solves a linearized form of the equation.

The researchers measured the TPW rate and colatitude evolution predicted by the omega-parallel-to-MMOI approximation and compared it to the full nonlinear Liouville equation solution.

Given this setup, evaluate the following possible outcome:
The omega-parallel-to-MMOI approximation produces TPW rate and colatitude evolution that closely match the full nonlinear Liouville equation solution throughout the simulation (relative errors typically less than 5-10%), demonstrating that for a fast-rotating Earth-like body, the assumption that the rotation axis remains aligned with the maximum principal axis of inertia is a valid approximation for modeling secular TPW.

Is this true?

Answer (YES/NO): NO